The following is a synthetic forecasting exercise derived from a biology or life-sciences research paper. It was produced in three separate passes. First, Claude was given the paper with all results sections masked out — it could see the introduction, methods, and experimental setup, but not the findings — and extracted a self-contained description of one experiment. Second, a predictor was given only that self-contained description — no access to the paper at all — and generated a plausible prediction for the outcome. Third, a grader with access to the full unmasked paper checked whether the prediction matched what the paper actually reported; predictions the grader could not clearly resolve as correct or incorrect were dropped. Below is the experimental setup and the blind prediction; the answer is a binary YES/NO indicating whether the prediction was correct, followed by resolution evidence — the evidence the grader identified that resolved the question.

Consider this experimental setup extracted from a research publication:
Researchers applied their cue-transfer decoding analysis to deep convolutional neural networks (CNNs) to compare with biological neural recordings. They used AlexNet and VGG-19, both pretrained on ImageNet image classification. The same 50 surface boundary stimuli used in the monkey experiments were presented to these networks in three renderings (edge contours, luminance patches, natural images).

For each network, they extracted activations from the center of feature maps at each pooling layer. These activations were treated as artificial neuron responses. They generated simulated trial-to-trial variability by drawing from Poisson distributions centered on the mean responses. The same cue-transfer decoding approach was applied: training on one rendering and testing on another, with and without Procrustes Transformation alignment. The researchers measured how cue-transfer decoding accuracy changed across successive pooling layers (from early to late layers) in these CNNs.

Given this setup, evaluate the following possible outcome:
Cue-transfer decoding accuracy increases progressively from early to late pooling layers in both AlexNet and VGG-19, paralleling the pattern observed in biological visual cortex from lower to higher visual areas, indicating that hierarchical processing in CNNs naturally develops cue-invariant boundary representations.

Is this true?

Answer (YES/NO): NO